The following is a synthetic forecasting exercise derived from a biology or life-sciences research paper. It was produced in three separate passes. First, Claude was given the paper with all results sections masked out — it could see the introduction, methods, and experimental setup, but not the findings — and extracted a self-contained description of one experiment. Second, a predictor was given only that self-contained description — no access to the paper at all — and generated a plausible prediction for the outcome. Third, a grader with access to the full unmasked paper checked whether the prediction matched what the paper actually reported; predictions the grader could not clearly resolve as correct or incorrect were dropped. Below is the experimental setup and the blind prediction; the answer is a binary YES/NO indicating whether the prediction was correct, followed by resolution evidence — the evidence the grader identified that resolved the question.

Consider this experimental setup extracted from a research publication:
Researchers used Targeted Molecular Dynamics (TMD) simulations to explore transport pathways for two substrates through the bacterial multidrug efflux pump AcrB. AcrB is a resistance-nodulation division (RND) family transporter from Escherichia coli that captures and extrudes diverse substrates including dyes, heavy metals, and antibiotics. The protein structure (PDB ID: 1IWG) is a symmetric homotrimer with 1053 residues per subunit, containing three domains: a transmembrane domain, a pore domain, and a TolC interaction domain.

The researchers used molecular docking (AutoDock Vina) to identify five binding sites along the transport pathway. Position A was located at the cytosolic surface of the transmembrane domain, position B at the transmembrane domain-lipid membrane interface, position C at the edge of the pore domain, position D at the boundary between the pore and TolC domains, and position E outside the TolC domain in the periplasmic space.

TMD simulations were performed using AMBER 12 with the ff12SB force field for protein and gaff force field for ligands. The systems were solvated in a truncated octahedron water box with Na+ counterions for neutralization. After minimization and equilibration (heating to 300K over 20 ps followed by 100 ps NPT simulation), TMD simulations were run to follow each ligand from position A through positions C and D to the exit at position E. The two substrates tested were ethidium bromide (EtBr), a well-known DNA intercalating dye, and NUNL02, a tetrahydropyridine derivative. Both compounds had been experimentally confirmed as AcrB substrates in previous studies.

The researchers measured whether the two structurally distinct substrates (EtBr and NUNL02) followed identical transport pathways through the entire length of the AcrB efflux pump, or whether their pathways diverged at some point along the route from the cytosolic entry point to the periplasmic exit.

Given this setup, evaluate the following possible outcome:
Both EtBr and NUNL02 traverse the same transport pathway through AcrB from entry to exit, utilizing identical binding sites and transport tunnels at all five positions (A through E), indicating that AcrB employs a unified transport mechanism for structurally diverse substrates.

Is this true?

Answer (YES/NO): NO